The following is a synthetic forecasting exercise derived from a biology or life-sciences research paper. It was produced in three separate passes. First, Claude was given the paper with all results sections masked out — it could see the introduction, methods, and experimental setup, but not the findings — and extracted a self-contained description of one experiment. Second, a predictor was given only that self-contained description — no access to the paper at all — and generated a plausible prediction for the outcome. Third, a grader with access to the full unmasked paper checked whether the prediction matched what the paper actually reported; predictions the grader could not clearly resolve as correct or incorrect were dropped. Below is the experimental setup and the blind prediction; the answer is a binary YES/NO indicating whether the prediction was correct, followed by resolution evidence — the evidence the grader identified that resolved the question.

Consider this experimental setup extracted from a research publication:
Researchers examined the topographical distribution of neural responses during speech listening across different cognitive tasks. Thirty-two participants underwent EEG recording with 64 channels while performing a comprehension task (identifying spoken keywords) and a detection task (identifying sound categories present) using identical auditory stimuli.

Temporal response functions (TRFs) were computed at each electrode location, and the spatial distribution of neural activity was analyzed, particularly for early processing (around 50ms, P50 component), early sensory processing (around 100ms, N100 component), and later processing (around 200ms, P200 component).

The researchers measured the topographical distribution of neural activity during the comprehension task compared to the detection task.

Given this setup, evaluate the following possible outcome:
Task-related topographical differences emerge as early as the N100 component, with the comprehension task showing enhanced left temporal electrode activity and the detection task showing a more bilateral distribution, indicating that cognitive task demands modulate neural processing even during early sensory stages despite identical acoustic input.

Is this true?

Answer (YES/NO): NO